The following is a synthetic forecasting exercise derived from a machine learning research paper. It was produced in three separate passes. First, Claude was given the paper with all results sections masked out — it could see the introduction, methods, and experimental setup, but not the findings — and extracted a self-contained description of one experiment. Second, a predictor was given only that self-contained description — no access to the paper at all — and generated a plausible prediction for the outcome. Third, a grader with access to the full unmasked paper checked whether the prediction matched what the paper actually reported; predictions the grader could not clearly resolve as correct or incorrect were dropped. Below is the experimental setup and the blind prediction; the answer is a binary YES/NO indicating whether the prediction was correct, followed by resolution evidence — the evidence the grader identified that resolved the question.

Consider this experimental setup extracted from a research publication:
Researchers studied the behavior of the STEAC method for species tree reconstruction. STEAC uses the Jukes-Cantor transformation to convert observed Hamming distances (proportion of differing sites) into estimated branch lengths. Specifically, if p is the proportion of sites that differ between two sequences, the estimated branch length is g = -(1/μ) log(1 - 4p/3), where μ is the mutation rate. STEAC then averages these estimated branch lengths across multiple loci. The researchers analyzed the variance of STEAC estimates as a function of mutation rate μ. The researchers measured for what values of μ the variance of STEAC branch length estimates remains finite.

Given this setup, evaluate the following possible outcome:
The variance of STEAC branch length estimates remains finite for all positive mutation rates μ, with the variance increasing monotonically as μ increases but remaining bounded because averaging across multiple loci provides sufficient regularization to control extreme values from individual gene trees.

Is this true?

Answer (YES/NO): NO